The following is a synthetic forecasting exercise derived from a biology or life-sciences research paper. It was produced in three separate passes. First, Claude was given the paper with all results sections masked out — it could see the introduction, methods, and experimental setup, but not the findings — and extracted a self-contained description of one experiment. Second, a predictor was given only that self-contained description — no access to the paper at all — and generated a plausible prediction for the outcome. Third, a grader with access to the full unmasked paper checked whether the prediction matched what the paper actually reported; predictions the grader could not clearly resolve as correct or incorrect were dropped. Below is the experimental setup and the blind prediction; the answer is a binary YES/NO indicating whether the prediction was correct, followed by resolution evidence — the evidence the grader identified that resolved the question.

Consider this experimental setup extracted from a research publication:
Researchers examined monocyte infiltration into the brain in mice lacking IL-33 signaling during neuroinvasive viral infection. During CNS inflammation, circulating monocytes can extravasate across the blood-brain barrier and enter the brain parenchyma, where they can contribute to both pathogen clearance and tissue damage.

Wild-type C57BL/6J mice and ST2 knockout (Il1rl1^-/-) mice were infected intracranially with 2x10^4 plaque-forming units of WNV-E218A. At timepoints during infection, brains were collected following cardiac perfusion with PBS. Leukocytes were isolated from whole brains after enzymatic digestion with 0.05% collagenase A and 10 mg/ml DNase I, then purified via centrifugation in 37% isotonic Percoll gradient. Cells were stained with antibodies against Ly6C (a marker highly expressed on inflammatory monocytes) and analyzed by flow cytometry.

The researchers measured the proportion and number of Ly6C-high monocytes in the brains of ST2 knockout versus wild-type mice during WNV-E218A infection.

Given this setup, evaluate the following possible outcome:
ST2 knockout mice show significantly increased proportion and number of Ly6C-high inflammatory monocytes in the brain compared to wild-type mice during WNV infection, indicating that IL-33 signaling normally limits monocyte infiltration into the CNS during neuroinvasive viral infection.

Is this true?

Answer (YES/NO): YES